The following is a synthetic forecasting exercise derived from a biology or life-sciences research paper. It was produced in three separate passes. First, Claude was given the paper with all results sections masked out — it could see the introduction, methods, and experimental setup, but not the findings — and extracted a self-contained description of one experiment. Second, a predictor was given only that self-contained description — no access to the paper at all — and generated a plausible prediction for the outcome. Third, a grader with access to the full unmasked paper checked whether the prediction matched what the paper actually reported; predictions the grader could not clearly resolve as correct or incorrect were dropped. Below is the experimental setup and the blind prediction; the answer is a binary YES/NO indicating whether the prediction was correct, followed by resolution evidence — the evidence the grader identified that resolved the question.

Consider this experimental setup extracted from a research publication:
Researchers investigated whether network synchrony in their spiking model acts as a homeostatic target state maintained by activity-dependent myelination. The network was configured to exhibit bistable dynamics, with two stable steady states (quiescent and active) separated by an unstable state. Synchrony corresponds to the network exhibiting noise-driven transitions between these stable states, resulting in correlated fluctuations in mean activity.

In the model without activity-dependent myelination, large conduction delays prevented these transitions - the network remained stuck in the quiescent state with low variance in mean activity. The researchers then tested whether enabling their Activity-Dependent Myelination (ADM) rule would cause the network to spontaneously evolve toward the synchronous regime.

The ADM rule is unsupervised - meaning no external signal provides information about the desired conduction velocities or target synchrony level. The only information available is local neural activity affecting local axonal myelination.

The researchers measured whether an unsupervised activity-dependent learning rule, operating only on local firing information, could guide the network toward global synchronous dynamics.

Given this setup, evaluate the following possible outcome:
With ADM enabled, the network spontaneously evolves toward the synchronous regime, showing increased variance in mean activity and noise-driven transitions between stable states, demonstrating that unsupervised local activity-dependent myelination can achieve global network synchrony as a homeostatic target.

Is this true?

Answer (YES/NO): YES